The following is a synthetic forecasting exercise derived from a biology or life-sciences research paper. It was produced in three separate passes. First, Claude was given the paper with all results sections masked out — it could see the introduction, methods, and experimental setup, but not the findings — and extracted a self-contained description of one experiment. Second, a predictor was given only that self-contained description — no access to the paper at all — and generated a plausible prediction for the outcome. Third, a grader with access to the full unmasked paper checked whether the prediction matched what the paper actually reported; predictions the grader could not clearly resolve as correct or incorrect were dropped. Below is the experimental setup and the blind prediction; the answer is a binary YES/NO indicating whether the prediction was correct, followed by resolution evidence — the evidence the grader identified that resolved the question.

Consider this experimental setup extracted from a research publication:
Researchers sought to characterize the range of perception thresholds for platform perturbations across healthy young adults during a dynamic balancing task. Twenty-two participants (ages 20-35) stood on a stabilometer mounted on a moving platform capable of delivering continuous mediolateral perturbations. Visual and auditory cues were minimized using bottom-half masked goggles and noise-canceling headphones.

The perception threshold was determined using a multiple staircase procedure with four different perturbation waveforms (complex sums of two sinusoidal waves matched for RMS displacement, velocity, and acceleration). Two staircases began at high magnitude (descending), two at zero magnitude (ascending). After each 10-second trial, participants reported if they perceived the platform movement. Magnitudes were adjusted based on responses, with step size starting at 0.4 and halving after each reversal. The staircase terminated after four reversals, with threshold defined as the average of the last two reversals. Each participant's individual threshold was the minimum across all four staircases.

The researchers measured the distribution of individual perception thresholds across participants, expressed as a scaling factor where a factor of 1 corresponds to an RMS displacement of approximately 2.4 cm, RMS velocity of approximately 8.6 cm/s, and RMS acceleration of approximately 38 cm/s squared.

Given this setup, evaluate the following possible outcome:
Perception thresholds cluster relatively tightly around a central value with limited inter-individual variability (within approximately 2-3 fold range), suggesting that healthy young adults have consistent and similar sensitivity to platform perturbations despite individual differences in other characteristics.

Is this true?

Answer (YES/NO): NO